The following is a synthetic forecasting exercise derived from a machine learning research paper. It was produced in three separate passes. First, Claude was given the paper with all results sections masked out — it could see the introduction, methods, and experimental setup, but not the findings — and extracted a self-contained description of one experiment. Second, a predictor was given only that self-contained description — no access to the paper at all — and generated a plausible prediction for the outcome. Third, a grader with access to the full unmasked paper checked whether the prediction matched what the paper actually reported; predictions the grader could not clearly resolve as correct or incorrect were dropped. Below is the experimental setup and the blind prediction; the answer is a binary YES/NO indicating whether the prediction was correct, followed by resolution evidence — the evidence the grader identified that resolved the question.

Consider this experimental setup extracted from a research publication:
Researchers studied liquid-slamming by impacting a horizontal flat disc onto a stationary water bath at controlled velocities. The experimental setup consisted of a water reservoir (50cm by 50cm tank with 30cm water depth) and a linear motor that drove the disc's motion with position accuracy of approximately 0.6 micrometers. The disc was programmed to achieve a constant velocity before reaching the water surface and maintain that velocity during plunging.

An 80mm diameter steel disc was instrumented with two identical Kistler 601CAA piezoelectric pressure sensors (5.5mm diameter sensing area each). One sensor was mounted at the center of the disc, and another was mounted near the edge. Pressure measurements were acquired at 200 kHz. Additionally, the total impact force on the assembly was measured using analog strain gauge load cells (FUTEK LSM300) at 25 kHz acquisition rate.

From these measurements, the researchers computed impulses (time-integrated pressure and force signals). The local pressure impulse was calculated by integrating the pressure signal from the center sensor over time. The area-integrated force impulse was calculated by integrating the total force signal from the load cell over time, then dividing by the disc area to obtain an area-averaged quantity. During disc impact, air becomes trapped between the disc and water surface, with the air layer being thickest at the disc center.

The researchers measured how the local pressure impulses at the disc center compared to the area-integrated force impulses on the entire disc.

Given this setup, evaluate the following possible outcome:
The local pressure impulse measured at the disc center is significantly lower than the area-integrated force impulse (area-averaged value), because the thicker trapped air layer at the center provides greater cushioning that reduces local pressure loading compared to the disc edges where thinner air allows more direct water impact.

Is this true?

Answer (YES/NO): YES